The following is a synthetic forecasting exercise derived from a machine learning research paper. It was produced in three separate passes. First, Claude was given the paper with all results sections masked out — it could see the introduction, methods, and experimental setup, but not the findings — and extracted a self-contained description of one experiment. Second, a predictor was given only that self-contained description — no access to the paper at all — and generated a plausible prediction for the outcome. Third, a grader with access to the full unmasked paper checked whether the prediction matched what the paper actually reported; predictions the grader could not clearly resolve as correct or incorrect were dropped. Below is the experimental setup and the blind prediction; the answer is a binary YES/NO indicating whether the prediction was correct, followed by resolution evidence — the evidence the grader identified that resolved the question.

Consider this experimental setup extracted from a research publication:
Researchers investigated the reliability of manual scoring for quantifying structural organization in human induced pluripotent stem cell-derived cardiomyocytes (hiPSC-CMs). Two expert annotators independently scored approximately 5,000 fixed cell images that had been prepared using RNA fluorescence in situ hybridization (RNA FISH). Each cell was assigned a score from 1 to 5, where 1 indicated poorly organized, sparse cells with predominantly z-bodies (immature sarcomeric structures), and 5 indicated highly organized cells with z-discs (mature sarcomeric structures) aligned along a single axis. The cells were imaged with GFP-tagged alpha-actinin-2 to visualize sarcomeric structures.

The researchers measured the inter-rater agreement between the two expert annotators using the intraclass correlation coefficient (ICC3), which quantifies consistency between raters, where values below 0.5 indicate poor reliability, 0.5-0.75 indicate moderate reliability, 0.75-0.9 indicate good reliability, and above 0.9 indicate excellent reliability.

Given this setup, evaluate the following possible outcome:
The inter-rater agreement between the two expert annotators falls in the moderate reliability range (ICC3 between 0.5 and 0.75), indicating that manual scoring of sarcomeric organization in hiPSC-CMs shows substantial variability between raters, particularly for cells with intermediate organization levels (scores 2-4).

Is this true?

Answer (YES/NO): YES